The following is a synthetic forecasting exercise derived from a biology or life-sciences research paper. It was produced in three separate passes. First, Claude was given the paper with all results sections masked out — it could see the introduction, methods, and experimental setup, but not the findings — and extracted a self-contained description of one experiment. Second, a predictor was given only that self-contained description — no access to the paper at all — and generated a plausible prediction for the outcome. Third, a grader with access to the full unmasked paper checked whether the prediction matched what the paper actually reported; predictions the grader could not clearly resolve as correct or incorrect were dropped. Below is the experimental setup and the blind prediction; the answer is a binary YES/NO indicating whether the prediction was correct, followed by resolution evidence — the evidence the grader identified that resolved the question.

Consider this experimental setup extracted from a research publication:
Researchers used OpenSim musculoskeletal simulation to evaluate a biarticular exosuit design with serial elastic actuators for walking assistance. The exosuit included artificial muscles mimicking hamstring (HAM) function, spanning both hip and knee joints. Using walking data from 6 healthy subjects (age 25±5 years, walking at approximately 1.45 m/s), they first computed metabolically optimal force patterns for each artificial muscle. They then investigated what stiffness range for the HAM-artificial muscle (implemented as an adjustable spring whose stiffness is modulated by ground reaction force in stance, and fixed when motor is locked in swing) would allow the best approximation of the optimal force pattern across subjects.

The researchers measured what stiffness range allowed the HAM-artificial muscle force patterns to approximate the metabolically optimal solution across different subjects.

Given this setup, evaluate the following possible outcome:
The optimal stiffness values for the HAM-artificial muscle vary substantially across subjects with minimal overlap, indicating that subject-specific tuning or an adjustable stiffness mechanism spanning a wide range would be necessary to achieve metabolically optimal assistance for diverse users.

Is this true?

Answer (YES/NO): NO